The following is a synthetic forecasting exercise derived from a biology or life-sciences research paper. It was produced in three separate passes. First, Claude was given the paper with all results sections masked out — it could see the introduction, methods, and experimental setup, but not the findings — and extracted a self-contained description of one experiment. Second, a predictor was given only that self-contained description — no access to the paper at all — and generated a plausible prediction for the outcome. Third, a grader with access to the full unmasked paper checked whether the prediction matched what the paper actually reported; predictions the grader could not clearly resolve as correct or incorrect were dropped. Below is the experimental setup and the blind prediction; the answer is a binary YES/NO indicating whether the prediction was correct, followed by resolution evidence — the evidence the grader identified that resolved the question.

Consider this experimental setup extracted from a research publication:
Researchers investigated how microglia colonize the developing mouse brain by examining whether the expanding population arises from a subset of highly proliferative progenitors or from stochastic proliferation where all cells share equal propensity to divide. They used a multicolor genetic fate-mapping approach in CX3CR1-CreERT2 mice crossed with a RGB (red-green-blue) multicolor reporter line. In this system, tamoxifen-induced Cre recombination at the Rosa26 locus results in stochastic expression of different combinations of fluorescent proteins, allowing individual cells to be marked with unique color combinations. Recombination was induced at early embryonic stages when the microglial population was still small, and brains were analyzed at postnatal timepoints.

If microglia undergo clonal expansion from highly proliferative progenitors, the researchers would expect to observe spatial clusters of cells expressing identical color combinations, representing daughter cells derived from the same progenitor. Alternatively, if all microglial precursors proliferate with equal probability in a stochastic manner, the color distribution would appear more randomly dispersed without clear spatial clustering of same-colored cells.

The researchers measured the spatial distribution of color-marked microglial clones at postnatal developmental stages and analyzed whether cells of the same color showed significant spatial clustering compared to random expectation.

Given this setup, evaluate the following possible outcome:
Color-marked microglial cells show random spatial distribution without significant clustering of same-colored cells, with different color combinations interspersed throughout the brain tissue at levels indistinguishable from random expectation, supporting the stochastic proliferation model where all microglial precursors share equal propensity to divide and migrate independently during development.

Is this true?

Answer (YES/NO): NO